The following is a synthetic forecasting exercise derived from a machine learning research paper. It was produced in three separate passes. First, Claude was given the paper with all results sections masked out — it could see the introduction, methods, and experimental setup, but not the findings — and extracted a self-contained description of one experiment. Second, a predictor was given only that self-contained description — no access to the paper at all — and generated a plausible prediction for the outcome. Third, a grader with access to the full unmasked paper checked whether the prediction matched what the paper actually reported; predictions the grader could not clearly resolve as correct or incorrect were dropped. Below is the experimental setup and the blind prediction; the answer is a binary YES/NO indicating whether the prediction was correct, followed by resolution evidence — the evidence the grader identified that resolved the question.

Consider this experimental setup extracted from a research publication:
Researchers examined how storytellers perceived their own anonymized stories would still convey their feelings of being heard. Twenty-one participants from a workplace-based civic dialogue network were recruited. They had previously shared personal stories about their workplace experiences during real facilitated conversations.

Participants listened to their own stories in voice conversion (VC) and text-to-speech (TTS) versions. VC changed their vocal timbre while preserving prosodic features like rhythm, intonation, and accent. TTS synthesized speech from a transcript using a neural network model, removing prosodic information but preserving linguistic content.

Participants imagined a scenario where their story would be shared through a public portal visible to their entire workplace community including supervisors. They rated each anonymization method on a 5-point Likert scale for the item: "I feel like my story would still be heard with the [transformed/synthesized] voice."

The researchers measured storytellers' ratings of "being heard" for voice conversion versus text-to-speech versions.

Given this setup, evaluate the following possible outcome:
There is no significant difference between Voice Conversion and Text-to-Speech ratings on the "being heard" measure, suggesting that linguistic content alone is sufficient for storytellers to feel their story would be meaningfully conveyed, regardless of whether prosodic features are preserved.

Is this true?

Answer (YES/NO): NO